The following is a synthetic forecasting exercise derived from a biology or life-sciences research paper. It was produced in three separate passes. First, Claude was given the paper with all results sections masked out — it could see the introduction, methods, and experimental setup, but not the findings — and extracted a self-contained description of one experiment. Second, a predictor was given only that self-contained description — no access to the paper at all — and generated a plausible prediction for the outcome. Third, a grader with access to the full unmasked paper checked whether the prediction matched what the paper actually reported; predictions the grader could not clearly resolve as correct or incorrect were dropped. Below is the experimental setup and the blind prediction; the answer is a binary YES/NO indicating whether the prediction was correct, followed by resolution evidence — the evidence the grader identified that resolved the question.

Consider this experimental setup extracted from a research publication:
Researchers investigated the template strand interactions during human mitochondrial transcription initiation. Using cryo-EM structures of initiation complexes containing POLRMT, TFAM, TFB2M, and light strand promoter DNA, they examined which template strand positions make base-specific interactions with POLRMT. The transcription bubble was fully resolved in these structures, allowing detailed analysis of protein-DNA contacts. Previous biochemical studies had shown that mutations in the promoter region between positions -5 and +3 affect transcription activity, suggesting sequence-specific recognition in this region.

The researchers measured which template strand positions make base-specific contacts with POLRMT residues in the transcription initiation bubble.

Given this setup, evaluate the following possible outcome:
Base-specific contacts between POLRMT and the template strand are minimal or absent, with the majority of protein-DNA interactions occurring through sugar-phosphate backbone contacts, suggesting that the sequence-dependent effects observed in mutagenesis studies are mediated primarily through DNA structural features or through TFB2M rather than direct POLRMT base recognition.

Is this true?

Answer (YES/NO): NO